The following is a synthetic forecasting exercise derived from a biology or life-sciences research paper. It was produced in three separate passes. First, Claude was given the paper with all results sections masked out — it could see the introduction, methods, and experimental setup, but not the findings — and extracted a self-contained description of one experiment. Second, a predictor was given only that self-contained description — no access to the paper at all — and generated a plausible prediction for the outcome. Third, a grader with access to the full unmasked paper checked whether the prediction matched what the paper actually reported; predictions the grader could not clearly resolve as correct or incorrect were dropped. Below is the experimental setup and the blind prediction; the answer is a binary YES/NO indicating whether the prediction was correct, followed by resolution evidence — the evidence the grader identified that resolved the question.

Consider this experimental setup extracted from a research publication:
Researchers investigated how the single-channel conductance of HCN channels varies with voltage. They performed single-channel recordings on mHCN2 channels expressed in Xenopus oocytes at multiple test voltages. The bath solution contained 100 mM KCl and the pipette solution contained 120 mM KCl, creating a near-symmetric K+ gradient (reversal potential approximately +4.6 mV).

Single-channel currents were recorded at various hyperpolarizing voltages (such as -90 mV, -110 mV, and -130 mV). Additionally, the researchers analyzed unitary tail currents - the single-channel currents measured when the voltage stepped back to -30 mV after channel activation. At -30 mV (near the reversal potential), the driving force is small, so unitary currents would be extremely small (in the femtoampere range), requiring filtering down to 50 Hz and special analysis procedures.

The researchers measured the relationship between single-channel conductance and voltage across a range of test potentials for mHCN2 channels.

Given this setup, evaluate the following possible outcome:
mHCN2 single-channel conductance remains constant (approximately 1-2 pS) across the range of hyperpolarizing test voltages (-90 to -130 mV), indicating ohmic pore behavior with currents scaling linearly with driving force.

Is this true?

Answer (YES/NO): YES